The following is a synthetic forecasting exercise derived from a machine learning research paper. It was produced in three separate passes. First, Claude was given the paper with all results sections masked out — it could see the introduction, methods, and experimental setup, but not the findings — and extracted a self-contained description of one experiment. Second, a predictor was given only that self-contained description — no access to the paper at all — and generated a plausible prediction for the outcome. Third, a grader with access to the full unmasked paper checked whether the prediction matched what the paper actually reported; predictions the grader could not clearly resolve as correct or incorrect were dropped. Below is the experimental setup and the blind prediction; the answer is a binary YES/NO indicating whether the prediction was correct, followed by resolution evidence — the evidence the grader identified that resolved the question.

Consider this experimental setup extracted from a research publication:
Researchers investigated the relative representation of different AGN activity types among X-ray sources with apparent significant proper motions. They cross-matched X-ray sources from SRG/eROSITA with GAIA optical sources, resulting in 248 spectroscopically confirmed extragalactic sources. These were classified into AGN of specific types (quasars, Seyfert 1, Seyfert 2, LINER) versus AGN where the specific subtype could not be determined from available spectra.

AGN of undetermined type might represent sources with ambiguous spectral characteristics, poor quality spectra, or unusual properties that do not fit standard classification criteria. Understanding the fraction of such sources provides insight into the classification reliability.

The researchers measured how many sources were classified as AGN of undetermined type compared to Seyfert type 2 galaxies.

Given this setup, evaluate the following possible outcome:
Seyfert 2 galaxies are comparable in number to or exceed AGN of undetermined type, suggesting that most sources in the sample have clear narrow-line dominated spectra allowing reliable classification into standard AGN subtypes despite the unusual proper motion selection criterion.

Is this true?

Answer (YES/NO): YES